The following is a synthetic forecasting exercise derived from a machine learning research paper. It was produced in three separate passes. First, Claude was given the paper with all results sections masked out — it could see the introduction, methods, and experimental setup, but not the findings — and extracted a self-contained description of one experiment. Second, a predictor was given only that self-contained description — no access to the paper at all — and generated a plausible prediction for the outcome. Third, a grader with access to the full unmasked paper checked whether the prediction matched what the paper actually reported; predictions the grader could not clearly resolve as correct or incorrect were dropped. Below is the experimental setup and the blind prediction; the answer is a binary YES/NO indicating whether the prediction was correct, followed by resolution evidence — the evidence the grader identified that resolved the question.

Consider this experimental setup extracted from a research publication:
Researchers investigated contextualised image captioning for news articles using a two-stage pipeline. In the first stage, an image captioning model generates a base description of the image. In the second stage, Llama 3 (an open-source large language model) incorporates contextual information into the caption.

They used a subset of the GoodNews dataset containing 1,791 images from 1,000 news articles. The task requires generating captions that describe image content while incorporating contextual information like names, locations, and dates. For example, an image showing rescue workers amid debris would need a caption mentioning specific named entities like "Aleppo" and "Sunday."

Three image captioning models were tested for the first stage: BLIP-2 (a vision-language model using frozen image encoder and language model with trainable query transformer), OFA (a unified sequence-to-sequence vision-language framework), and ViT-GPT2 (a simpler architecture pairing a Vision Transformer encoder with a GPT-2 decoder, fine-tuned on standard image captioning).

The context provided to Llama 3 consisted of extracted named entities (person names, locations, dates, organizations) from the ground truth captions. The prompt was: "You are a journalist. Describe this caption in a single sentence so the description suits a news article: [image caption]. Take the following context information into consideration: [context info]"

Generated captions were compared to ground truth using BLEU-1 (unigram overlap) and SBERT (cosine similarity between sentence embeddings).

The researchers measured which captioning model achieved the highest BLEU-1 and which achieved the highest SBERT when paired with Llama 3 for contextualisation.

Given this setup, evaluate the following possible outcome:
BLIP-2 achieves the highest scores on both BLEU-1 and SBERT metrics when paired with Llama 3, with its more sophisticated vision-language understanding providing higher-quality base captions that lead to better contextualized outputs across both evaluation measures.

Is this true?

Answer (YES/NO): NO